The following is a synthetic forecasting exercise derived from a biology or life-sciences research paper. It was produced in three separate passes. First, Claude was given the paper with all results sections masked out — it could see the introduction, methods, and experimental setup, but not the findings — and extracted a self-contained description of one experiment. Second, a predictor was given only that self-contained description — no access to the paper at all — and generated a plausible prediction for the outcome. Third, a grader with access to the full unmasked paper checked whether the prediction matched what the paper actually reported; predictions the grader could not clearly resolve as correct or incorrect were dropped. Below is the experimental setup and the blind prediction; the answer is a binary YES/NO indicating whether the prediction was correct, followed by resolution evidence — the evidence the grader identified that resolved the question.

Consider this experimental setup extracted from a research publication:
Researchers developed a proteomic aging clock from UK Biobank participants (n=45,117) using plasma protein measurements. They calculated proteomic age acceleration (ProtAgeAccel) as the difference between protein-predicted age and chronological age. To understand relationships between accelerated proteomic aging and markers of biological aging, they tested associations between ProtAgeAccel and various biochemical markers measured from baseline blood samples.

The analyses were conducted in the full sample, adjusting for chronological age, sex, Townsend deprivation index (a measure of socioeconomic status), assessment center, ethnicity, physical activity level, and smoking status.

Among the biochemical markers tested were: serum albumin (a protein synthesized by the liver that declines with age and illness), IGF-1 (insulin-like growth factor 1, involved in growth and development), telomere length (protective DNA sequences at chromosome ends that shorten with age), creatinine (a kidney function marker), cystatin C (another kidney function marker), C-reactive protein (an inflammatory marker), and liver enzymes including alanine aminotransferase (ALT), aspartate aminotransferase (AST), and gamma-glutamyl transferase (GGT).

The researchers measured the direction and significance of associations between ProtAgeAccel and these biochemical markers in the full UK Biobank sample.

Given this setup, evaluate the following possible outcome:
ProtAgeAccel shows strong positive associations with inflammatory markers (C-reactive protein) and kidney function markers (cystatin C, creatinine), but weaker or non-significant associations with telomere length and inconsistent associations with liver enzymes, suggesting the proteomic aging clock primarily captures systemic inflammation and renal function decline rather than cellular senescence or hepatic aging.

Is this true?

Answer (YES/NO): NO